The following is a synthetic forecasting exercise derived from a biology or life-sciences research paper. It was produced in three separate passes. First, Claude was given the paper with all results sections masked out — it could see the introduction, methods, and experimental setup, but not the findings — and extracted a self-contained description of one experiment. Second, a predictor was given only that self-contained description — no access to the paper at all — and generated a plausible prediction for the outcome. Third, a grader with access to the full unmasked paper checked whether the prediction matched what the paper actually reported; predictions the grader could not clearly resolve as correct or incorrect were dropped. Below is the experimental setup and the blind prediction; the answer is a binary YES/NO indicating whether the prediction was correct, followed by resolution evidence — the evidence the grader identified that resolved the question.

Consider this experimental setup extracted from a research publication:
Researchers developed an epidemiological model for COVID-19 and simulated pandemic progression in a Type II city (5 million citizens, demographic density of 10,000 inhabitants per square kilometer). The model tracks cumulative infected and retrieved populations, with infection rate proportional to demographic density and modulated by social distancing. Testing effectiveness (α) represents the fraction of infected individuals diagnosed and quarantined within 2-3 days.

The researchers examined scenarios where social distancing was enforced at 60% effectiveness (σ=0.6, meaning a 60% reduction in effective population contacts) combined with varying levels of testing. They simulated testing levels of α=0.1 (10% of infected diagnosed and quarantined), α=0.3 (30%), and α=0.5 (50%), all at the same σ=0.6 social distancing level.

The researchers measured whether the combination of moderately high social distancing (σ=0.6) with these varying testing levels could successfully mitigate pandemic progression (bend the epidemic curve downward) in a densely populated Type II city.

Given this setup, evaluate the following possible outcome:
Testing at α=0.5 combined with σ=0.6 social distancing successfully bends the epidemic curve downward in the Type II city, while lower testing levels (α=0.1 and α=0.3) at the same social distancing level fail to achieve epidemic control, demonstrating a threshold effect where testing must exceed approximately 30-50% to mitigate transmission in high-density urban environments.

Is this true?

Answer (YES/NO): NO